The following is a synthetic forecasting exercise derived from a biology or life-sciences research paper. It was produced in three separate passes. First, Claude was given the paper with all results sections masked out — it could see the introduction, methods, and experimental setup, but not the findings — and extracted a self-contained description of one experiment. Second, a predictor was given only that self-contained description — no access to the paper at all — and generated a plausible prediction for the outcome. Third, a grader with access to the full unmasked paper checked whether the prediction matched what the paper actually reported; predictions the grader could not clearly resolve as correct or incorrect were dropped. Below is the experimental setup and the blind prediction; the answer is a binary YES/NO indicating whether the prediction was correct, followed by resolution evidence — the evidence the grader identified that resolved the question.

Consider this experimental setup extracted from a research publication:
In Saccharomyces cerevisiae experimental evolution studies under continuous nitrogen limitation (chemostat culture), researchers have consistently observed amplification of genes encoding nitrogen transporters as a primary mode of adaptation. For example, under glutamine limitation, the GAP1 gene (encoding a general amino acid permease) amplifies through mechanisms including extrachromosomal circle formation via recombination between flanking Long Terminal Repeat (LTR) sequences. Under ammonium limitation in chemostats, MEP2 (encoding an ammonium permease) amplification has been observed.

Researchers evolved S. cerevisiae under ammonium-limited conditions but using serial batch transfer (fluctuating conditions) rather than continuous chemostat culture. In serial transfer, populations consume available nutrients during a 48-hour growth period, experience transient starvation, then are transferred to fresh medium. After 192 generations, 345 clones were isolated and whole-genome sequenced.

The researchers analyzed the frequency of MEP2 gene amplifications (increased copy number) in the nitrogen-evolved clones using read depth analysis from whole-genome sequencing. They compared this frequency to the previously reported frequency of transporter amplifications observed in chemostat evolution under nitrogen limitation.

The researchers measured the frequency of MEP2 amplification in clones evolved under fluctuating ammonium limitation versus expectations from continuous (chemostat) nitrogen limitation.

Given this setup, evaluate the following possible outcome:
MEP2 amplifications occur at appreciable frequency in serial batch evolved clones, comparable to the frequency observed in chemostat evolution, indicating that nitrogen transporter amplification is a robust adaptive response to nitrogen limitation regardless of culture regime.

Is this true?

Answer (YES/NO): NO